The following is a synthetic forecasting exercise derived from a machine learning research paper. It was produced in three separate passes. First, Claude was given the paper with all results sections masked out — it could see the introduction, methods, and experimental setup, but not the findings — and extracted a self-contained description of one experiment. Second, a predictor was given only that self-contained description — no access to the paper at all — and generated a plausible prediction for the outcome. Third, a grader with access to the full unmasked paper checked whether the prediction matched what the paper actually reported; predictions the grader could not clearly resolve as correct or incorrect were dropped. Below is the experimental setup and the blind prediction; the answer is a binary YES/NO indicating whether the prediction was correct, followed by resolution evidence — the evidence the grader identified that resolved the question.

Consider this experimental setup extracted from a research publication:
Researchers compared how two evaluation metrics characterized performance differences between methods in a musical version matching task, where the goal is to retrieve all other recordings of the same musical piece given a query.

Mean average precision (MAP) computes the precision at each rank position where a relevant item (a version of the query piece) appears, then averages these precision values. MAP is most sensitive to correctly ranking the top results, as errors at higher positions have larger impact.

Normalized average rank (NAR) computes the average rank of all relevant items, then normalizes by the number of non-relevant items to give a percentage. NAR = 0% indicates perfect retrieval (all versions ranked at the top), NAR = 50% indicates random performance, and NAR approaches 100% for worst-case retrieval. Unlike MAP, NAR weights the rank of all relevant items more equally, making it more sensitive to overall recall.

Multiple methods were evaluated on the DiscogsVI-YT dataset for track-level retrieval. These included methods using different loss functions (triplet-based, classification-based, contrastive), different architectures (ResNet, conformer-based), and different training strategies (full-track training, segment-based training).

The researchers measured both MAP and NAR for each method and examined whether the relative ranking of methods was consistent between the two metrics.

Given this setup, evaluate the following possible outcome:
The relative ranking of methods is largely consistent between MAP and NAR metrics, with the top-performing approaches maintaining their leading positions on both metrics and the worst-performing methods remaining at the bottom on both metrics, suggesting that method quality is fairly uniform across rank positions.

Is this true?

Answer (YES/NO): YES